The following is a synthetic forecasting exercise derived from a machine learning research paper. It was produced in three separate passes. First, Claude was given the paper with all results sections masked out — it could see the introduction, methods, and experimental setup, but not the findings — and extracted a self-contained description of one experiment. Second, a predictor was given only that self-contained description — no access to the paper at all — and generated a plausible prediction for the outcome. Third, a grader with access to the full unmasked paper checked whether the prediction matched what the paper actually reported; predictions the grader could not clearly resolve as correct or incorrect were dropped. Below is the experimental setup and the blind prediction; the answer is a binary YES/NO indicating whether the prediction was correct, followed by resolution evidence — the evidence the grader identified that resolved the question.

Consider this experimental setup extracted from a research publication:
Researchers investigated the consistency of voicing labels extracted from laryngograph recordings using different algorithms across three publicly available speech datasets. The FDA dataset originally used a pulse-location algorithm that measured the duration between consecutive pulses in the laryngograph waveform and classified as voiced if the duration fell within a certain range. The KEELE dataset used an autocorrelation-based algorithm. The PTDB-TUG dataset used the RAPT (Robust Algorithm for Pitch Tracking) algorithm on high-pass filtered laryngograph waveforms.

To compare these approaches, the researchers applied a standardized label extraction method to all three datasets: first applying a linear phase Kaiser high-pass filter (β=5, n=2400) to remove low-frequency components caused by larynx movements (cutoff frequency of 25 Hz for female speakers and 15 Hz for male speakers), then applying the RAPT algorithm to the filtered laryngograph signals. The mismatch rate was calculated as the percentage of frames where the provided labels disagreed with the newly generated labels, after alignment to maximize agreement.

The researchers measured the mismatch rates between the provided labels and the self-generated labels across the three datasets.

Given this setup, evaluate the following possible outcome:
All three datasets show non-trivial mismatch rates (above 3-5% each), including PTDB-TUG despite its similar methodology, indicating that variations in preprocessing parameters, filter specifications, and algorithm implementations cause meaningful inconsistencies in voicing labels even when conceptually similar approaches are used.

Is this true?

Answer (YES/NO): NO